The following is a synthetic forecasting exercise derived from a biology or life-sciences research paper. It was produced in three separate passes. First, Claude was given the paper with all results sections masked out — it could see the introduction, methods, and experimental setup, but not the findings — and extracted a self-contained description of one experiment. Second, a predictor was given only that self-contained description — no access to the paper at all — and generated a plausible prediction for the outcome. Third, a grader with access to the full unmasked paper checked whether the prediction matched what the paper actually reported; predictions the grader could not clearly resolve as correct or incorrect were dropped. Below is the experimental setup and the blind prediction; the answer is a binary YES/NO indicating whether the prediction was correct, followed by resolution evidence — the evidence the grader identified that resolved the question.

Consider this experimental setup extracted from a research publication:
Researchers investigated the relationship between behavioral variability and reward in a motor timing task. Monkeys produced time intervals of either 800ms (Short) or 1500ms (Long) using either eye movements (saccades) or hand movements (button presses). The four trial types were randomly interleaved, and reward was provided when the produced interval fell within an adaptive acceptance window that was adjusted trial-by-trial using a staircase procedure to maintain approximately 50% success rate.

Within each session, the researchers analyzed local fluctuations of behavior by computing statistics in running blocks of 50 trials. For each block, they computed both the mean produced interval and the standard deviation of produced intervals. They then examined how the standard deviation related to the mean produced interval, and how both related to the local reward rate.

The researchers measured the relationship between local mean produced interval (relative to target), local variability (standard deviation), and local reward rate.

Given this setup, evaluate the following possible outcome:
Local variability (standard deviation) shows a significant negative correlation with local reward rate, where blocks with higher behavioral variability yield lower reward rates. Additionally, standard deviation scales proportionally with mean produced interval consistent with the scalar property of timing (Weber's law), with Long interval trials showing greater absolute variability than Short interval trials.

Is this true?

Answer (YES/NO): NO